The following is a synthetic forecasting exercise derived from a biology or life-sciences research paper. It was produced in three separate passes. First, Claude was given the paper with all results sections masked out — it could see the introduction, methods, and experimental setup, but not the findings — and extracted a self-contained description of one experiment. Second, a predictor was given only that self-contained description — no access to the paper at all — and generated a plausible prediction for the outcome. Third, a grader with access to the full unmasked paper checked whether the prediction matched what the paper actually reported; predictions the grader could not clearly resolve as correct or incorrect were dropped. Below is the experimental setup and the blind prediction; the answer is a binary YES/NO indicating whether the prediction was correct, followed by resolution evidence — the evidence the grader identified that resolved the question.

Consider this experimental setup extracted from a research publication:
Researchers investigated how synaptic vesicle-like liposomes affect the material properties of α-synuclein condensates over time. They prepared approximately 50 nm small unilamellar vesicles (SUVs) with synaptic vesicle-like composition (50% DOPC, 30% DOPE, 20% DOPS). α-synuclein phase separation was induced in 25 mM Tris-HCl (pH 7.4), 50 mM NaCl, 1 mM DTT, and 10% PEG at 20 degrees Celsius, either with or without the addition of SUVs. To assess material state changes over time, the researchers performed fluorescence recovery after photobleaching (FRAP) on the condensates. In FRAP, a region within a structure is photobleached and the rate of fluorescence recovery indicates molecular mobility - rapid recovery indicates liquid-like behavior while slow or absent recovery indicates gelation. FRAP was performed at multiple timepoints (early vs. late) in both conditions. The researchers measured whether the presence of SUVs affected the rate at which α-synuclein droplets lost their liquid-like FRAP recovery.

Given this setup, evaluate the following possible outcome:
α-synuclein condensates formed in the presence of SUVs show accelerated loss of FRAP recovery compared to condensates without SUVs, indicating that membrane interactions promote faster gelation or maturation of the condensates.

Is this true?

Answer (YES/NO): NO